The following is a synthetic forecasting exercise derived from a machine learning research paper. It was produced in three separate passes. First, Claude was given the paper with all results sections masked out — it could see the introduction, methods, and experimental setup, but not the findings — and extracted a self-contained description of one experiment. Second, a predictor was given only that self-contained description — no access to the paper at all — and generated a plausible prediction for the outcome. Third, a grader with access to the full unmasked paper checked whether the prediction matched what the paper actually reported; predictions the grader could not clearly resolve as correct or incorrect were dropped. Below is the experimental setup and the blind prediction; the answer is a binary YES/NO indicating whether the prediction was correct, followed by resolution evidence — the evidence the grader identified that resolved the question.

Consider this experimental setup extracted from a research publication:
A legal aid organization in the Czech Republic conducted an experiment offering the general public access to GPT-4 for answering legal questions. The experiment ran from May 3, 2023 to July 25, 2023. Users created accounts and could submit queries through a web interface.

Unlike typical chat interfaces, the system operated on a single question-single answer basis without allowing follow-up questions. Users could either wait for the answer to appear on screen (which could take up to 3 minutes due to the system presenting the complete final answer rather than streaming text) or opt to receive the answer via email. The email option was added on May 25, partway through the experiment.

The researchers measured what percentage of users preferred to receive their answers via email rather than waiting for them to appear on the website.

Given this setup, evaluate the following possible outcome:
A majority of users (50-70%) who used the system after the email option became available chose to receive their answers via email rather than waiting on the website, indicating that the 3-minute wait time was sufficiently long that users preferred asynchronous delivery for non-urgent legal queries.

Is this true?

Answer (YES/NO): NO